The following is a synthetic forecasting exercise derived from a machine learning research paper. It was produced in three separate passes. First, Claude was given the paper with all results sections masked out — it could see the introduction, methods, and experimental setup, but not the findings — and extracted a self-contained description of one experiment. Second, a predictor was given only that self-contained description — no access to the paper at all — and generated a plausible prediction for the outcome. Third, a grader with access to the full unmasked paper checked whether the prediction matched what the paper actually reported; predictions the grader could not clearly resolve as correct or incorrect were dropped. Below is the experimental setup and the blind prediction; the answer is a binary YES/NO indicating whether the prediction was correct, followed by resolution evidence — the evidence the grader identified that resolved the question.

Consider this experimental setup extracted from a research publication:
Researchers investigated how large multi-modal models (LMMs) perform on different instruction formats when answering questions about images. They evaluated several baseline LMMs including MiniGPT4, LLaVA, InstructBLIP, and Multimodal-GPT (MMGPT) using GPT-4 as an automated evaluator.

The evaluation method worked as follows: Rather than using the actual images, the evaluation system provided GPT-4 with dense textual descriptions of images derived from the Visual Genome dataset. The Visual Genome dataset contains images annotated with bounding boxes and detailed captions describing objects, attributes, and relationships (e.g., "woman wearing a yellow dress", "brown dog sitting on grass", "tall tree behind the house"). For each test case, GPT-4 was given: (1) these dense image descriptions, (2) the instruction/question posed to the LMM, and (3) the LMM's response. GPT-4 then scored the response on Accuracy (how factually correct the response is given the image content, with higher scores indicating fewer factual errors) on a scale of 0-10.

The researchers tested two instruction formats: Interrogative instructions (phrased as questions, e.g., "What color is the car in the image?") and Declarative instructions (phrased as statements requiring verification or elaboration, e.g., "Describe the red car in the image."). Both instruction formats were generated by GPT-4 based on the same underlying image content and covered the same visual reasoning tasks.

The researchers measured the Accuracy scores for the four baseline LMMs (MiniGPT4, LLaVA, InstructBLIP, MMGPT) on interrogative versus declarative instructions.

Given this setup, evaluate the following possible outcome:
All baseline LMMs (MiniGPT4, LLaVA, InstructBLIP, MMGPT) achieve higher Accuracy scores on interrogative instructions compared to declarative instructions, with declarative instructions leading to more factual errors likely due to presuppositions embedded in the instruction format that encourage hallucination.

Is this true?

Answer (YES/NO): YES